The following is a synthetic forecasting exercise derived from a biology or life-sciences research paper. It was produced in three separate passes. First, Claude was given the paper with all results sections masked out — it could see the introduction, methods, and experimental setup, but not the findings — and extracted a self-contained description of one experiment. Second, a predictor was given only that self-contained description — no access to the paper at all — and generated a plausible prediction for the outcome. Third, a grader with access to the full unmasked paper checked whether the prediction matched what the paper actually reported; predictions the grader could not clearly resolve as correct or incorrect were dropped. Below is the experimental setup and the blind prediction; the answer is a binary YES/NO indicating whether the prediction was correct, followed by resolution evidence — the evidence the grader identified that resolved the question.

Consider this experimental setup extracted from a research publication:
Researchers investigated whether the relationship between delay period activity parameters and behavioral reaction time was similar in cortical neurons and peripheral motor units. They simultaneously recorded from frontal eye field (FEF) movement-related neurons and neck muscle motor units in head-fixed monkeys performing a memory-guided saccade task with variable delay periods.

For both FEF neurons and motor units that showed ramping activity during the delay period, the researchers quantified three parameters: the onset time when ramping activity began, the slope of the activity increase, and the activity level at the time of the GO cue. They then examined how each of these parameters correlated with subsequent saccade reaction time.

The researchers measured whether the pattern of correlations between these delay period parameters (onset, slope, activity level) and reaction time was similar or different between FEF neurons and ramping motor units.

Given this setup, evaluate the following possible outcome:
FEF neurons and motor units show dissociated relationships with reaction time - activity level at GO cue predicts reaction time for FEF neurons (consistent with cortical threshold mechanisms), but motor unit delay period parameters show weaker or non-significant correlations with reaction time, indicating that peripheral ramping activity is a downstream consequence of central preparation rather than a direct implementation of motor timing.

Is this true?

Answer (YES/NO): NO